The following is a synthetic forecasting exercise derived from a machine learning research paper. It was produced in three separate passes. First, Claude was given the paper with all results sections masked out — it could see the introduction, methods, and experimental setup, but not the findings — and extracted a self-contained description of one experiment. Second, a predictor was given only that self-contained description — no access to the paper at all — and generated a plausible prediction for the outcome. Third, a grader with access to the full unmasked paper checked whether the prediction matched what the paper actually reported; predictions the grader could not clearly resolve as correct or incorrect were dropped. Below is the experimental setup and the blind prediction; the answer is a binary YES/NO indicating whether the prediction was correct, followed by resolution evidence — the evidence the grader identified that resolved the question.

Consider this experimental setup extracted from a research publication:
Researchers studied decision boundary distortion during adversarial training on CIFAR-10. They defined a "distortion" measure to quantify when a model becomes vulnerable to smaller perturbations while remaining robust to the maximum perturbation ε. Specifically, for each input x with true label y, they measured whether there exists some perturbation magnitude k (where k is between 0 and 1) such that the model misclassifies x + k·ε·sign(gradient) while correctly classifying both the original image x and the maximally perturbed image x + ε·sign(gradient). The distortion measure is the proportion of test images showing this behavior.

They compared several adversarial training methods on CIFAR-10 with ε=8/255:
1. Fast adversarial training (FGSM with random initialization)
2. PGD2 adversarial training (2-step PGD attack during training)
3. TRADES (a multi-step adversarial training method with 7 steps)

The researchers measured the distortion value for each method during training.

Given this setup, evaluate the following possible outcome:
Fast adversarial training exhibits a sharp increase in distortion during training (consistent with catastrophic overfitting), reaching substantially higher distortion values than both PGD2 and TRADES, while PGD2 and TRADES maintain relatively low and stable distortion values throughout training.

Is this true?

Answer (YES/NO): YES